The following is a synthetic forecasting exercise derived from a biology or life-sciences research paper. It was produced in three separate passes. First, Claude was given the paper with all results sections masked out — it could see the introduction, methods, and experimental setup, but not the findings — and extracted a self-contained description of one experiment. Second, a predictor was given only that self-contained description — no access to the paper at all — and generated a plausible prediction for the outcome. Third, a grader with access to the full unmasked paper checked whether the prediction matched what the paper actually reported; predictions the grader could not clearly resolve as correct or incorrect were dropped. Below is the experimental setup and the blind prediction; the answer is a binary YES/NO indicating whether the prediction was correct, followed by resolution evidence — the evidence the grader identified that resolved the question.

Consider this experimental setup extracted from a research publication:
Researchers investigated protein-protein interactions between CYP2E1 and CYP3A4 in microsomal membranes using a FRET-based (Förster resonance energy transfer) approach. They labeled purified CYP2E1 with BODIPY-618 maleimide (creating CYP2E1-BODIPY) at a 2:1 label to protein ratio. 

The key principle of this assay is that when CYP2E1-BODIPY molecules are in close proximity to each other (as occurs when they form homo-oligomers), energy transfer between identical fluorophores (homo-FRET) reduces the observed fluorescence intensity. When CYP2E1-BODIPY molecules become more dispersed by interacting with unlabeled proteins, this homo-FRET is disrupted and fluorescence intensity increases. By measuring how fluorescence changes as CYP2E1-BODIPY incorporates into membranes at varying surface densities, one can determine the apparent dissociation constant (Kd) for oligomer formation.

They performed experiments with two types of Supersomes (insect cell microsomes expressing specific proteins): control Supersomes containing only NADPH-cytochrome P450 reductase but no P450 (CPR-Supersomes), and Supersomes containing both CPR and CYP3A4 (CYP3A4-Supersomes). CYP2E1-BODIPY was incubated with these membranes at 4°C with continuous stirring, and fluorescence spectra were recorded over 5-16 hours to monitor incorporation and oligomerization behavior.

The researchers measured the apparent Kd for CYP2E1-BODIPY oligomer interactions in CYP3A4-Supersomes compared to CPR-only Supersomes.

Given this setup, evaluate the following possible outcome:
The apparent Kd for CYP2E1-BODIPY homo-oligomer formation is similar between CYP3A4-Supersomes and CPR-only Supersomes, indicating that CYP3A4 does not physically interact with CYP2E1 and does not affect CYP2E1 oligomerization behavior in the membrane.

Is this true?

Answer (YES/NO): NO